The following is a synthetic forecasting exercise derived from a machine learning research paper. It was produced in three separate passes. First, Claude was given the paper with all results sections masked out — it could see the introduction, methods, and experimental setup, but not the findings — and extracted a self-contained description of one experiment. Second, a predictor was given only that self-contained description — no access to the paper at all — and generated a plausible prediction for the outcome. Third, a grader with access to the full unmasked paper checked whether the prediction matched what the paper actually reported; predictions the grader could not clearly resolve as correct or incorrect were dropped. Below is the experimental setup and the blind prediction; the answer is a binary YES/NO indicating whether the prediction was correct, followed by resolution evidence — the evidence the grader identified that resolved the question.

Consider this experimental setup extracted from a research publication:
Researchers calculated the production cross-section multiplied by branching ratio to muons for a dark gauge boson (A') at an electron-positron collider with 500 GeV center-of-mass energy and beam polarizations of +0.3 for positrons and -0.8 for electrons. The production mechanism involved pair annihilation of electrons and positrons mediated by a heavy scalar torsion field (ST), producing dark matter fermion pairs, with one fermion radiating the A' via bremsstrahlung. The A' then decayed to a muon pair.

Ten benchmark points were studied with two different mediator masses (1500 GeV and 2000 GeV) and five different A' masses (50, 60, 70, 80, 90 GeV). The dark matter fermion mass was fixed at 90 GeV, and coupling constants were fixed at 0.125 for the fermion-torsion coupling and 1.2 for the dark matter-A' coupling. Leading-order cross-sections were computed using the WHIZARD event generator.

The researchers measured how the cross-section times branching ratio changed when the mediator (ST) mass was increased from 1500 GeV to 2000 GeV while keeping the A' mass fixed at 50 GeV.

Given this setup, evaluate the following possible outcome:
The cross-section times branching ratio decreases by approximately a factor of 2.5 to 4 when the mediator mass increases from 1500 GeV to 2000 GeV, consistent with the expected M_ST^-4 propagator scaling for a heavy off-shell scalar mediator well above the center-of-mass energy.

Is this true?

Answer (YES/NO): YES